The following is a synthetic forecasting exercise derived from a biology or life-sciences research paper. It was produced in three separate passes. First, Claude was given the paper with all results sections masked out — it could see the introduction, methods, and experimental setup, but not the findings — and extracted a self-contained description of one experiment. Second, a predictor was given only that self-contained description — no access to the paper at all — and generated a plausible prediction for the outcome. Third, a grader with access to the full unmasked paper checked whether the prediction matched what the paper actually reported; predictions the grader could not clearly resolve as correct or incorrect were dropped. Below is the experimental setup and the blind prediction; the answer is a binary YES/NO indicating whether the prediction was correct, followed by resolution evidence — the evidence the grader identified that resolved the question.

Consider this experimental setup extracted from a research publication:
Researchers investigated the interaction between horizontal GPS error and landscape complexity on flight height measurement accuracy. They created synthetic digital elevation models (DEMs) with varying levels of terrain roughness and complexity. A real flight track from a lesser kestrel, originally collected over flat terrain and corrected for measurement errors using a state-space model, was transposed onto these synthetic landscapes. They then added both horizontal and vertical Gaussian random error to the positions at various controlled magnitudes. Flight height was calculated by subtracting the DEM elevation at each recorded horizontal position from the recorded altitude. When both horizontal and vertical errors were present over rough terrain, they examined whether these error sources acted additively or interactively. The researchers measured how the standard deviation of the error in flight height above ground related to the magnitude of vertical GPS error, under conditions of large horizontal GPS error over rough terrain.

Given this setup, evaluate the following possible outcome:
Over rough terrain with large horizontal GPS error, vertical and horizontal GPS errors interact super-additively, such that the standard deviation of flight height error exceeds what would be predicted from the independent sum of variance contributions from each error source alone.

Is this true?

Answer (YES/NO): NO